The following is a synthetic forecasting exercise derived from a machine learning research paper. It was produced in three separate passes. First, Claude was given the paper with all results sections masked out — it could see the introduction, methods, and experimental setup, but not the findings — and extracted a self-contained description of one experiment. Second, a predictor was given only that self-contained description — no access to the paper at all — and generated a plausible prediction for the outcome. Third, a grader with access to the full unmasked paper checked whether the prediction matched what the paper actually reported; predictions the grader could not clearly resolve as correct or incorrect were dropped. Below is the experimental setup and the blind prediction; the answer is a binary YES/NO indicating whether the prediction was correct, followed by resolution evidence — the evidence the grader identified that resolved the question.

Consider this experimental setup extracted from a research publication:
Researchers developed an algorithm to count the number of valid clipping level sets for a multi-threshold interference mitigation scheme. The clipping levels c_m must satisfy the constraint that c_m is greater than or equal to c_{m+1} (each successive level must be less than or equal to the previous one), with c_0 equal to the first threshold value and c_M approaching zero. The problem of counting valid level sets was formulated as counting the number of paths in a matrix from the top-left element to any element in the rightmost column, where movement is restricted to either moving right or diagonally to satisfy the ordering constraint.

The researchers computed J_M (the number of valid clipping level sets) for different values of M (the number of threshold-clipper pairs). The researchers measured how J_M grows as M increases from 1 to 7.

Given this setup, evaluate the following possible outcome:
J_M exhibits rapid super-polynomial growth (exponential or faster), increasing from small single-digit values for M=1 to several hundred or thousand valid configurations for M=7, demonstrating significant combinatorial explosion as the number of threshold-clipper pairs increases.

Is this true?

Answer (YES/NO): YES